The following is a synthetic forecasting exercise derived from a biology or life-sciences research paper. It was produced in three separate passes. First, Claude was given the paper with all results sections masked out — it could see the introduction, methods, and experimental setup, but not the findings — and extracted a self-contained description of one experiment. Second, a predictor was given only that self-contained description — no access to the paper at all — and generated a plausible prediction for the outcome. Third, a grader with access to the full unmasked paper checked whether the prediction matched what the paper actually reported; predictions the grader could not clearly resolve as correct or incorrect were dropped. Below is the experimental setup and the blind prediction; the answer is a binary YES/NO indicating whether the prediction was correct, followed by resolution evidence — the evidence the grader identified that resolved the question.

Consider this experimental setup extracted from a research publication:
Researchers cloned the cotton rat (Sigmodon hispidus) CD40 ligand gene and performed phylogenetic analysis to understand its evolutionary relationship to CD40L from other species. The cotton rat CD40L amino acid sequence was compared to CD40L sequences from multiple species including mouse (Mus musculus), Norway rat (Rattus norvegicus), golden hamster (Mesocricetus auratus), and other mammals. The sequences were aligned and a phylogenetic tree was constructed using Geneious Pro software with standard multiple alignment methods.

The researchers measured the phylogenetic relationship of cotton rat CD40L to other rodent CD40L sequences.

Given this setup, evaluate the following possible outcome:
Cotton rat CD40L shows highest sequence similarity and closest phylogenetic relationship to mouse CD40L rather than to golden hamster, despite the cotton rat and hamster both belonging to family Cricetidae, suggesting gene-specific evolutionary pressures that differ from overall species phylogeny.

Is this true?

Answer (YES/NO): NO